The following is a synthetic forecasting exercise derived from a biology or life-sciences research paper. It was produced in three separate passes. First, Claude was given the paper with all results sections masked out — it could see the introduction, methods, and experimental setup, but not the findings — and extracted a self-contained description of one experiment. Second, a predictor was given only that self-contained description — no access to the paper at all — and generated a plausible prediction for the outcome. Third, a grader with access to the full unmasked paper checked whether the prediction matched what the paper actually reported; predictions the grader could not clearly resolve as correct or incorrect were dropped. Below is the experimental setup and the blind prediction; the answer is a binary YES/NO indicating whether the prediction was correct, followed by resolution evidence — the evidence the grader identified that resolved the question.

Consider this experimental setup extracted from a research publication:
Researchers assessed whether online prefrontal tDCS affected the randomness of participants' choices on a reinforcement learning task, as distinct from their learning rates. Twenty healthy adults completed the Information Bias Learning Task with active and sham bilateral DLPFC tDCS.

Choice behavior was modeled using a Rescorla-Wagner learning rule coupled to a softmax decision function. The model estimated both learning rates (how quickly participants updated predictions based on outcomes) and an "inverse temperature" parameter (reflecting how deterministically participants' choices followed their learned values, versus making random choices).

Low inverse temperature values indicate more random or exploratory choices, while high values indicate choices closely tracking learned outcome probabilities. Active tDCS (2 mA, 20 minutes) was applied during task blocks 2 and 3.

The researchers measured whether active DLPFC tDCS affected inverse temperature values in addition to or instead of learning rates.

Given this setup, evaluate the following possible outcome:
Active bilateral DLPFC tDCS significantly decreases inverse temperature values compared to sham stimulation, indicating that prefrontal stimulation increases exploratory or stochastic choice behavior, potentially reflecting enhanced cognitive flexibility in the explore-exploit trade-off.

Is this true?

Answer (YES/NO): NO